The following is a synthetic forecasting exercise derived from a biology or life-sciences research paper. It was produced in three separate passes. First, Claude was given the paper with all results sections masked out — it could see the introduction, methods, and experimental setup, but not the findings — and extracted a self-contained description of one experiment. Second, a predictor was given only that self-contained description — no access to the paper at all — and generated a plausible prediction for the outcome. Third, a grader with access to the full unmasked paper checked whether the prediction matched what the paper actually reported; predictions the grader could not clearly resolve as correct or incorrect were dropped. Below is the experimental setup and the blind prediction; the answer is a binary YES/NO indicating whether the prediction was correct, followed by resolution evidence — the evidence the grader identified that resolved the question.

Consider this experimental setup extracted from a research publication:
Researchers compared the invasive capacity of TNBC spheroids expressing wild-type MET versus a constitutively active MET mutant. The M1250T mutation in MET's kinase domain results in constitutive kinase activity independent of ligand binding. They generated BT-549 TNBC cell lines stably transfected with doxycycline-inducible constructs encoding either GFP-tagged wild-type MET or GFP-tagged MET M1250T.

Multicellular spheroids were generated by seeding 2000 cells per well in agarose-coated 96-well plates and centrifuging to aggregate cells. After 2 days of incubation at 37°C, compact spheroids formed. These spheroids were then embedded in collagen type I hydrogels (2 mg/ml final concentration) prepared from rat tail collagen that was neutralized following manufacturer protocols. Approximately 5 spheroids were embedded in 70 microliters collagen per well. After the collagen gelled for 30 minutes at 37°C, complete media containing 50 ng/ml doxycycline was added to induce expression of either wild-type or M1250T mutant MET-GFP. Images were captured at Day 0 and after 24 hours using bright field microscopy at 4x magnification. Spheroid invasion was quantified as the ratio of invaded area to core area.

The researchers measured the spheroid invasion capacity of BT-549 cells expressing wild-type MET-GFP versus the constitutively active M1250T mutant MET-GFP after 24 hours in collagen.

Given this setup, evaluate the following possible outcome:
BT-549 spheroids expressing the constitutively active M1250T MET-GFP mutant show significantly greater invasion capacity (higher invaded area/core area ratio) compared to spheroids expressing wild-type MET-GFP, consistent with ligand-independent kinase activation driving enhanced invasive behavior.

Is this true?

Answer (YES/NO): YES